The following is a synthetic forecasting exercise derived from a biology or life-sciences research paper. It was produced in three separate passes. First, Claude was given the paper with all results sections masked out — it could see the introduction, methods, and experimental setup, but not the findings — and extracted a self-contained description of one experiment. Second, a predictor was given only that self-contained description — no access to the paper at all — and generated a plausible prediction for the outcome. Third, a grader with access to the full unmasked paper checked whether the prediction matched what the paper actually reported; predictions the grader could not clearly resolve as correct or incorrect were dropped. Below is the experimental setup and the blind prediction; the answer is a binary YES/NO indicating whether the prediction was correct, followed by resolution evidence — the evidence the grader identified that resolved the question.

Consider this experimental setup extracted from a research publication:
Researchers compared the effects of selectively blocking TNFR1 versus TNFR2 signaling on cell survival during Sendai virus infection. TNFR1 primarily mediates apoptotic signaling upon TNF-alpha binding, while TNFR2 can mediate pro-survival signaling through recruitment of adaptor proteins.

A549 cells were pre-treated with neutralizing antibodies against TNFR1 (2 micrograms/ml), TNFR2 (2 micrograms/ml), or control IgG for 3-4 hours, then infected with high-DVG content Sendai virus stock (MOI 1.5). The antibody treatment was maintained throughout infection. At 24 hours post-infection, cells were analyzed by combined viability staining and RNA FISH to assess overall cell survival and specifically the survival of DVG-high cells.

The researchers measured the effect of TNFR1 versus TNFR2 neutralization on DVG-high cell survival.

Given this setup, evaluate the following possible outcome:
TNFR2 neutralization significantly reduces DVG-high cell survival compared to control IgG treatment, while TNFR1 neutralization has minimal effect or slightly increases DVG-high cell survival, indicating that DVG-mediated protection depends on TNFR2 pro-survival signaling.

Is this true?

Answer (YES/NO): YES